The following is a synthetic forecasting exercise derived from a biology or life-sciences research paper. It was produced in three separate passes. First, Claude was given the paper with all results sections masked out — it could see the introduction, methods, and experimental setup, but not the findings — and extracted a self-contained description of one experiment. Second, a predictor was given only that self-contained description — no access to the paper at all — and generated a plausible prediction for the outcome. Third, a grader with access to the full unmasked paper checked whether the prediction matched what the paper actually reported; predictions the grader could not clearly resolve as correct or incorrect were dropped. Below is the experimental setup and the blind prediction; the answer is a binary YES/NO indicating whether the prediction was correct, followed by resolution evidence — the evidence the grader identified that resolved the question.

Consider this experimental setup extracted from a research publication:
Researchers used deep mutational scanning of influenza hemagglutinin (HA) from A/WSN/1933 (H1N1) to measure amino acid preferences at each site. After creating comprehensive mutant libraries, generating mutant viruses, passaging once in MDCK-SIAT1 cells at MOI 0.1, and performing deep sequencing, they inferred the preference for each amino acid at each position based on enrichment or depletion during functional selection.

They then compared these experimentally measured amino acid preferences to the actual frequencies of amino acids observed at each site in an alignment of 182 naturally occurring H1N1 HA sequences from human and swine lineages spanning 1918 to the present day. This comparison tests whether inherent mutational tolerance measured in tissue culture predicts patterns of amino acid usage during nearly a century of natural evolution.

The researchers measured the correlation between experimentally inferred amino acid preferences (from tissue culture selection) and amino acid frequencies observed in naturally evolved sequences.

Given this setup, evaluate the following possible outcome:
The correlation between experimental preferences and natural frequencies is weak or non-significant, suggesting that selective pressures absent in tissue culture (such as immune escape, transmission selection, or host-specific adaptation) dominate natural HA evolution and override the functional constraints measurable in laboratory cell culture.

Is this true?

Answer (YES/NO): NO